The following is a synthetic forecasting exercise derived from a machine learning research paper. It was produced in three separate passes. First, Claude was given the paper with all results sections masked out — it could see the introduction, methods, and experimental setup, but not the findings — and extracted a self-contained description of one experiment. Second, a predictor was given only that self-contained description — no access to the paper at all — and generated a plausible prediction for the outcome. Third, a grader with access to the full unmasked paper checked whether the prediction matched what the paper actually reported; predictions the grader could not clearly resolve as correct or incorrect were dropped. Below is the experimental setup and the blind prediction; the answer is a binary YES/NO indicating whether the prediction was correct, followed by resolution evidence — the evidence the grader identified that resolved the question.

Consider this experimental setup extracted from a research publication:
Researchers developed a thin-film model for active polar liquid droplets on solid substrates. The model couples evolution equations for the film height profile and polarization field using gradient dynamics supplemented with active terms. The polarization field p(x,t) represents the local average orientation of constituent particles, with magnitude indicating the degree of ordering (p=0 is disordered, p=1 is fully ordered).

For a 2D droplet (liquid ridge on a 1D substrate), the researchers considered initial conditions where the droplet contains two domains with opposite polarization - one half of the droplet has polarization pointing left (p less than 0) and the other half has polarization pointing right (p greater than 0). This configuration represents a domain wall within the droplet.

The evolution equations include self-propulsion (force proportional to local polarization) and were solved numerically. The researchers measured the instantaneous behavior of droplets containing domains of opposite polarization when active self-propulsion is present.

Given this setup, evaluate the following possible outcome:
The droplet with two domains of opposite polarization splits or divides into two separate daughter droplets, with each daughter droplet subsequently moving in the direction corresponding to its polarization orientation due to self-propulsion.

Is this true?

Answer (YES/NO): NO